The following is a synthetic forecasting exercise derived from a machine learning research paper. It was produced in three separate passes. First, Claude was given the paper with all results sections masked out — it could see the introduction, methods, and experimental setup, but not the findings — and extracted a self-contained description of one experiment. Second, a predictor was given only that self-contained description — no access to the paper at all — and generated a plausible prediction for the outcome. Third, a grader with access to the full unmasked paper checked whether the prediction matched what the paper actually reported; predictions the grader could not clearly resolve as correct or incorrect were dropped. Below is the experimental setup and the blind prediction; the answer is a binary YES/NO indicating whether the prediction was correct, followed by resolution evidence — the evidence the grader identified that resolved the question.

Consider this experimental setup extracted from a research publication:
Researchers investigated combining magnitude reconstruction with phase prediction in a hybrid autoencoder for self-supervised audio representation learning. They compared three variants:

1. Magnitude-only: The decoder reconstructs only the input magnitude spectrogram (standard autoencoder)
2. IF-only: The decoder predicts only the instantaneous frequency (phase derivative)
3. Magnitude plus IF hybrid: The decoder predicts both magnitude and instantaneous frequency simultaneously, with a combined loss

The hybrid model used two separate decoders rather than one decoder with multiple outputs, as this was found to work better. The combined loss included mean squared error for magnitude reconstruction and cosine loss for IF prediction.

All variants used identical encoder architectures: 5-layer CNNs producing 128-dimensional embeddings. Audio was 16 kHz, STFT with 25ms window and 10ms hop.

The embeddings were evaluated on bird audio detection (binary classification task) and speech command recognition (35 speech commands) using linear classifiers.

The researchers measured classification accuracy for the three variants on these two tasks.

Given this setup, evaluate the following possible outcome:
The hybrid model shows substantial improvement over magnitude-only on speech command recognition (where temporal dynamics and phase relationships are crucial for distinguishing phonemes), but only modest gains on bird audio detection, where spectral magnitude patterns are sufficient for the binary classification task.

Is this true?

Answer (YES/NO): NO